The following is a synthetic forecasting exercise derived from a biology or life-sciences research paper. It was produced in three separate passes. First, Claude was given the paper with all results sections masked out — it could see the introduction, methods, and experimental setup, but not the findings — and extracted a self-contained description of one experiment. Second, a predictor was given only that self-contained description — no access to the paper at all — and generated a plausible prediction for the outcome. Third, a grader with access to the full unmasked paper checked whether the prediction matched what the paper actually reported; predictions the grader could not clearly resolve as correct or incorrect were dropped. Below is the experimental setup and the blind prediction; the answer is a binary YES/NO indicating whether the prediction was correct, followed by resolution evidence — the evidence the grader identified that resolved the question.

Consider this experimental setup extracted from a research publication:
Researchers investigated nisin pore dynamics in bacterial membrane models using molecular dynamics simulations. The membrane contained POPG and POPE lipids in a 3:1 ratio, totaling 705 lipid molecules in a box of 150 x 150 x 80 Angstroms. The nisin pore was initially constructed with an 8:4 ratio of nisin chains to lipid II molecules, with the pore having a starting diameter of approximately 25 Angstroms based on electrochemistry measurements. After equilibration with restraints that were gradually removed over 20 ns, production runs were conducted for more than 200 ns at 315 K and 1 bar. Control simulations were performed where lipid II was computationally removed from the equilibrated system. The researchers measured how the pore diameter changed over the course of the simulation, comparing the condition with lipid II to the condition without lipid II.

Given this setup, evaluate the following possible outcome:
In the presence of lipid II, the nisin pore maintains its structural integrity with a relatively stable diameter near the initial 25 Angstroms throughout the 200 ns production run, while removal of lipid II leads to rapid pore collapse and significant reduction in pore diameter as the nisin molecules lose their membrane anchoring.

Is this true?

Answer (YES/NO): NO